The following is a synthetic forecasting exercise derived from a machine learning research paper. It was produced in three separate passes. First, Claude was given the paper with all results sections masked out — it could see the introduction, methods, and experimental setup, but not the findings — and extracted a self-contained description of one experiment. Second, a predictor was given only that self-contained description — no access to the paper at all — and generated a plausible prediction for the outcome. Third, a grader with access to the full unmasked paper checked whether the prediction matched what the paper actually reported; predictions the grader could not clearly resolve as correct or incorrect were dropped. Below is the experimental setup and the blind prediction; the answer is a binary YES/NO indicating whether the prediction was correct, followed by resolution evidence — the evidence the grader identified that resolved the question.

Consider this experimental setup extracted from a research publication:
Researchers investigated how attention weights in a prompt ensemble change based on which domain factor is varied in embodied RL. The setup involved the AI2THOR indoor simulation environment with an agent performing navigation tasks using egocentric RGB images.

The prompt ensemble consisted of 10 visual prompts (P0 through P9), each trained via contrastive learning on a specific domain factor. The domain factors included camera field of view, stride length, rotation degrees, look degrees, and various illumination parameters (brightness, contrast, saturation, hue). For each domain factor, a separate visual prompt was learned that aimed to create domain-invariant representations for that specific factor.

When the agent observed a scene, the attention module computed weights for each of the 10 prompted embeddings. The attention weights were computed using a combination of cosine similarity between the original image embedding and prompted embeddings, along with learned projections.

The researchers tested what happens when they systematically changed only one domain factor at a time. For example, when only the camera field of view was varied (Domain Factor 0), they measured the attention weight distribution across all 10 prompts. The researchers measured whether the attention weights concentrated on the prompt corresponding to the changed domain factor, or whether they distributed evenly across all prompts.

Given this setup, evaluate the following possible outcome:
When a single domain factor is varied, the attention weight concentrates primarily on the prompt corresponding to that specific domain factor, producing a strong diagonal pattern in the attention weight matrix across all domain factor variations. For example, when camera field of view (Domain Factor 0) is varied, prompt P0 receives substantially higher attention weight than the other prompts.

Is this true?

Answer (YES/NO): YES